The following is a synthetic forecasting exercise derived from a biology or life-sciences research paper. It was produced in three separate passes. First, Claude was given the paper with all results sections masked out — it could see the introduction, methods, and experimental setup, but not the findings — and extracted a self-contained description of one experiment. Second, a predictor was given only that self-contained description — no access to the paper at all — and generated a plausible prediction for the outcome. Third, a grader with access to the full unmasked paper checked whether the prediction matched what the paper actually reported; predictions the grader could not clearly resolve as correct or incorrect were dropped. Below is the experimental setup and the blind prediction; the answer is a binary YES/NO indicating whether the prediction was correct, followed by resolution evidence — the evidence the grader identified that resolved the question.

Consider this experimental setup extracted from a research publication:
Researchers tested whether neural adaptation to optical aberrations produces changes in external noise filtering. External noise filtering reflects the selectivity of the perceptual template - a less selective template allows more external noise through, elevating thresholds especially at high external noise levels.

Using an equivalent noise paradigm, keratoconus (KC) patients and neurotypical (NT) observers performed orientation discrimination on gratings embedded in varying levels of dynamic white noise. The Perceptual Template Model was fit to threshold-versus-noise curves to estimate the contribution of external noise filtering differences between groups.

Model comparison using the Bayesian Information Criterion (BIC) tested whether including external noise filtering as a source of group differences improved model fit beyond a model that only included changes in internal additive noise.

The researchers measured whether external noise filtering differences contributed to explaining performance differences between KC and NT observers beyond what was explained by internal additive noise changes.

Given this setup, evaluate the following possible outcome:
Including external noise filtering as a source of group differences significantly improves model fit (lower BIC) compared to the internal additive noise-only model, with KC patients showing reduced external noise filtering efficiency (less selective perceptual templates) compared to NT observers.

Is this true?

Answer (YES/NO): NO